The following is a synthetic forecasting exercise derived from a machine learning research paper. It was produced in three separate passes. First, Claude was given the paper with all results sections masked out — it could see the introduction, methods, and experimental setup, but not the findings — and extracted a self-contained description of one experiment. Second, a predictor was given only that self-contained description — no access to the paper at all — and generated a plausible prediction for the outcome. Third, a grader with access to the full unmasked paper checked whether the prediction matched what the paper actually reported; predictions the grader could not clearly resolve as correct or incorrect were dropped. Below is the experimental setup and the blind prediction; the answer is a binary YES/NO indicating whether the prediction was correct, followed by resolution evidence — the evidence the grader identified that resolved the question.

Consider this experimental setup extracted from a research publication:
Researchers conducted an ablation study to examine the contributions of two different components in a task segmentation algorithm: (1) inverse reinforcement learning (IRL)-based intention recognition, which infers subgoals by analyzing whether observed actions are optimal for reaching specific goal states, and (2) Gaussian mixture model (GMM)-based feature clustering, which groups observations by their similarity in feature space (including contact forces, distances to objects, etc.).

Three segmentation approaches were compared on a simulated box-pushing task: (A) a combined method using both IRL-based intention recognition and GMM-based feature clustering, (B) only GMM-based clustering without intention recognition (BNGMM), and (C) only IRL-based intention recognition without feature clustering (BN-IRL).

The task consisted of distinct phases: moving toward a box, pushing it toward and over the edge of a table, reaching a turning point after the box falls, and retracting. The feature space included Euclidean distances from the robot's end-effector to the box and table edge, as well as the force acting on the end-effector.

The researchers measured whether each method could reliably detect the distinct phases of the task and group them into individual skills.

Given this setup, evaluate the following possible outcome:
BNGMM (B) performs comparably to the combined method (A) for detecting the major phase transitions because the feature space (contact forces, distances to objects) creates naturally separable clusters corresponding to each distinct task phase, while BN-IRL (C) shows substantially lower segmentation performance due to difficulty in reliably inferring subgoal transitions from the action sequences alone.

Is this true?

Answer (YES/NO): NO